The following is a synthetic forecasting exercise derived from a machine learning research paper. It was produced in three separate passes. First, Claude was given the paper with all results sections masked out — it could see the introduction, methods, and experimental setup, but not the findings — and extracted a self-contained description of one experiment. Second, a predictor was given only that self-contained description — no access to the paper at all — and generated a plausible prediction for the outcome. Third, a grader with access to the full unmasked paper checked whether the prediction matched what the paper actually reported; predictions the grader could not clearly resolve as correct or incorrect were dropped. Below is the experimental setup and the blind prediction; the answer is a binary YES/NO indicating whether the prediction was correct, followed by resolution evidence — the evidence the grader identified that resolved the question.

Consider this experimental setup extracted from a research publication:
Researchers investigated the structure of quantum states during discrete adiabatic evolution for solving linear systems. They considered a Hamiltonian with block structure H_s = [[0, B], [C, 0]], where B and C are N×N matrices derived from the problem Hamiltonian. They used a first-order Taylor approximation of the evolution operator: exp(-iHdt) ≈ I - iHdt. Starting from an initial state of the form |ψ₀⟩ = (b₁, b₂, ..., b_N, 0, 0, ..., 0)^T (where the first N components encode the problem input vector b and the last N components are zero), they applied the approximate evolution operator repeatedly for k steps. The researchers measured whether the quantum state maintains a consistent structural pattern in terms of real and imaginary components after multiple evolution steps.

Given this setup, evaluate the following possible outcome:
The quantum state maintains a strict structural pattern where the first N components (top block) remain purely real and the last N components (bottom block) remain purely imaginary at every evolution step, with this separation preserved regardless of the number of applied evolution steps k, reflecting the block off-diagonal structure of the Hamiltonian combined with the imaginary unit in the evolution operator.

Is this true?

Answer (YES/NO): YES